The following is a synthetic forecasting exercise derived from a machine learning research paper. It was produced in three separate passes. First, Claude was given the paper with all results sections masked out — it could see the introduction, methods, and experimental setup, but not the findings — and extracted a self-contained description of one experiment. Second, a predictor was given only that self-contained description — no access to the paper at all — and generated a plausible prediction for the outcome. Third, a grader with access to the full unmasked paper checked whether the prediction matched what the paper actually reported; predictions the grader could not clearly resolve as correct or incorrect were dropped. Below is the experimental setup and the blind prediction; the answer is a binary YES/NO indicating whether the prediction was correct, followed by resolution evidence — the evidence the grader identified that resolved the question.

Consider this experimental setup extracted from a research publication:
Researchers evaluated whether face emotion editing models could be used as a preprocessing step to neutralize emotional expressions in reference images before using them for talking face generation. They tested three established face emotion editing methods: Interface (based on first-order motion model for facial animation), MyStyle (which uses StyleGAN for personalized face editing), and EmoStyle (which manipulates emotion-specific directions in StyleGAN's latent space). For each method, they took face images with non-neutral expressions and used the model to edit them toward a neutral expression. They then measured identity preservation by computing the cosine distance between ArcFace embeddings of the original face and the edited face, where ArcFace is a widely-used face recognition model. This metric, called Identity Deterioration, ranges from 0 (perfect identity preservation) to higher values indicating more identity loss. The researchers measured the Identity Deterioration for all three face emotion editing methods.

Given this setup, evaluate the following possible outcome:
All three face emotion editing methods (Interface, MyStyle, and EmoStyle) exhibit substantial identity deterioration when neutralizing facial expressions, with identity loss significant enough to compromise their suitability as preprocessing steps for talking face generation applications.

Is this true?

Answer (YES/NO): YES